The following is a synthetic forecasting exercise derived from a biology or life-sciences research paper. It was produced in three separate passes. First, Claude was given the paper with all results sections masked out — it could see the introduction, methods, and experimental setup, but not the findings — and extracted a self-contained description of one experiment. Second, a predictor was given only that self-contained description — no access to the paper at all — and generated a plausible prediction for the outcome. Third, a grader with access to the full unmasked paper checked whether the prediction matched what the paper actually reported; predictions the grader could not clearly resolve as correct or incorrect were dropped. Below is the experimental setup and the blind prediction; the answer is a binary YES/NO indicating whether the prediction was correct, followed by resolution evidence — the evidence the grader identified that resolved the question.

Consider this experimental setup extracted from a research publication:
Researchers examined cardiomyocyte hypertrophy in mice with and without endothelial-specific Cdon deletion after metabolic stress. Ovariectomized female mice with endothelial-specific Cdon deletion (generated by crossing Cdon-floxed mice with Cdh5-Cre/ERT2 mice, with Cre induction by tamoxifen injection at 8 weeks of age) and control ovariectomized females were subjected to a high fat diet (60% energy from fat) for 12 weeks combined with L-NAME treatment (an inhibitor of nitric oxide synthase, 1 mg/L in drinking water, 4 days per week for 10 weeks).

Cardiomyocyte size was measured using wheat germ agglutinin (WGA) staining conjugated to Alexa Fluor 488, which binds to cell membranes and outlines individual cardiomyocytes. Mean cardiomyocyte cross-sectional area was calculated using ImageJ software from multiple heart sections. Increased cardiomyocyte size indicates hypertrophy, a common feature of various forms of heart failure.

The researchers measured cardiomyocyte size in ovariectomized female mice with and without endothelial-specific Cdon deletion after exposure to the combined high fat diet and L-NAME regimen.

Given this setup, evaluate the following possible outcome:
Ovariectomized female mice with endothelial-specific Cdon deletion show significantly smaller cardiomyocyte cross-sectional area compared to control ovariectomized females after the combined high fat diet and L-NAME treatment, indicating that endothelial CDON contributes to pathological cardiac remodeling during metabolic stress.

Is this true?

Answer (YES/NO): NO